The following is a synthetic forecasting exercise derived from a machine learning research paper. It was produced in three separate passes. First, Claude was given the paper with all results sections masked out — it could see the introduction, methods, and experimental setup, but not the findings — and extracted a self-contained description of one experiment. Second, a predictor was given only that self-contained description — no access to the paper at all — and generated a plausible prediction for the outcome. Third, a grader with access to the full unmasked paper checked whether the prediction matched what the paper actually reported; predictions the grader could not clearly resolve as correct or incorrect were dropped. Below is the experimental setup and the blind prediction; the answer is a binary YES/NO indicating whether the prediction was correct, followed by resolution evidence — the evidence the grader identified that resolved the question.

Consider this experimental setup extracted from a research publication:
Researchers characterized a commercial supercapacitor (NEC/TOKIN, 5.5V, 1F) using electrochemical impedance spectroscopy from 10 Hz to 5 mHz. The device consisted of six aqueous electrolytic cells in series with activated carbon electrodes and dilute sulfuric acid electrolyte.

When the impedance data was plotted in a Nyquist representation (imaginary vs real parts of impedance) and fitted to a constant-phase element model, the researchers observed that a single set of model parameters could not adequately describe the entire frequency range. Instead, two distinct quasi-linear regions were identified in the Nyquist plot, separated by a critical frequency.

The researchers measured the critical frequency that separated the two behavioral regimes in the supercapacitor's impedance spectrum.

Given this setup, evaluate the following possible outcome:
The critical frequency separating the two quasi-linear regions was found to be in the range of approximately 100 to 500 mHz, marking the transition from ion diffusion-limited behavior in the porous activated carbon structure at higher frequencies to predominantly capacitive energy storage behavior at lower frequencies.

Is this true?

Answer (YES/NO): NO